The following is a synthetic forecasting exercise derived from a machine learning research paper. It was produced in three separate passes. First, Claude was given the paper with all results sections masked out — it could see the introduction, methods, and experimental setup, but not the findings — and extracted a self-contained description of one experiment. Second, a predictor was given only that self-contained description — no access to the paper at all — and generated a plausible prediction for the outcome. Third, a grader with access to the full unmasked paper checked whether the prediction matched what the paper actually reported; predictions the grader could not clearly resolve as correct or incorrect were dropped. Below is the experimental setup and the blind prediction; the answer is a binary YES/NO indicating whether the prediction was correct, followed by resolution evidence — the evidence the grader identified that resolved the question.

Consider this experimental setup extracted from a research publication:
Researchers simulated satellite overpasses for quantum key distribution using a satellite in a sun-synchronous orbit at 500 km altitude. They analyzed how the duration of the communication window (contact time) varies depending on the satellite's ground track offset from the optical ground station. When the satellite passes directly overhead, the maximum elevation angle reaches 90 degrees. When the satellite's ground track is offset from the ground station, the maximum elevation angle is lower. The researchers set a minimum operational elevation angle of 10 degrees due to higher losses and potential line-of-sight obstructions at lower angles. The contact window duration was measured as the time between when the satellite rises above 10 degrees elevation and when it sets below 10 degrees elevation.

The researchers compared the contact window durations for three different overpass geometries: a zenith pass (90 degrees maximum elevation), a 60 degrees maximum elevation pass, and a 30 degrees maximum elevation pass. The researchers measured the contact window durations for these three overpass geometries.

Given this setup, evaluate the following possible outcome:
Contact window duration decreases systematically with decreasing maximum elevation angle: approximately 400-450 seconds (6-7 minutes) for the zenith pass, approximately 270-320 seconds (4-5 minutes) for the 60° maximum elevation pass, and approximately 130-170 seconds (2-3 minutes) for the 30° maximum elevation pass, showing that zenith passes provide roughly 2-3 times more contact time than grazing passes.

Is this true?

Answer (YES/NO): NO